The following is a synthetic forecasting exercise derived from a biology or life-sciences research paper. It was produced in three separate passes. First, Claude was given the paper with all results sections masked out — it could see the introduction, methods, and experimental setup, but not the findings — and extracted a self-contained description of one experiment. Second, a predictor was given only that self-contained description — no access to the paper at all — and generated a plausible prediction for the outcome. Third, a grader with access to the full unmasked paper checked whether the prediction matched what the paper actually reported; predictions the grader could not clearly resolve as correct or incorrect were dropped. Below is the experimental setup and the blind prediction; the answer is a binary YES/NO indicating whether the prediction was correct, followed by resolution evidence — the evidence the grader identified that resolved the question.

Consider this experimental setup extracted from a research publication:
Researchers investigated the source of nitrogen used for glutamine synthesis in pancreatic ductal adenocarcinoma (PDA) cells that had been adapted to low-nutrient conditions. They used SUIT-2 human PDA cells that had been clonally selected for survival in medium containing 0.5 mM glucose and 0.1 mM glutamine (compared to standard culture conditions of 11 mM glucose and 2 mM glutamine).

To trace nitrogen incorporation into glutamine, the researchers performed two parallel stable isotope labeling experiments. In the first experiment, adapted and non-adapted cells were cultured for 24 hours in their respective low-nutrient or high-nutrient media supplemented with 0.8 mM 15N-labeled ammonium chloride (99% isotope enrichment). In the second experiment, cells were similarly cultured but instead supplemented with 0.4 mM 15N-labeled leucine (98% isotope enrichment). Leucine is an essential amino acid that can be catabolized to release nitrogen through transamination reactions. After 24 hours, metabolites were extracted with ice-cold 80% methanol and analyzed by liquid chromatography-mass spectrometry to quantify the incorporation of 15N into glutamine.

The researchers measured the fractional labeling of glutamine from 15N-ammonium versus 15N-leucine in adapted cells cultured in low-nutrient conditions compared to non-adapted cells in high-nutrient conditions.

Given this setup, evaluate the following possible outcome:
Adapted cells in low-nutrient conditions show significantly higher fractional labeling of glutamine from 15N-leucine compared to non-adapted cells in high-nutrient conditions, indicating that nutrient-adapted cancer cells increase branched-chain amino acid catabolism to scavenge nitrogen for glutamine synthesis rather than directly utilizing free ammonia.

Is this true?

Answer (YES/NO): NO